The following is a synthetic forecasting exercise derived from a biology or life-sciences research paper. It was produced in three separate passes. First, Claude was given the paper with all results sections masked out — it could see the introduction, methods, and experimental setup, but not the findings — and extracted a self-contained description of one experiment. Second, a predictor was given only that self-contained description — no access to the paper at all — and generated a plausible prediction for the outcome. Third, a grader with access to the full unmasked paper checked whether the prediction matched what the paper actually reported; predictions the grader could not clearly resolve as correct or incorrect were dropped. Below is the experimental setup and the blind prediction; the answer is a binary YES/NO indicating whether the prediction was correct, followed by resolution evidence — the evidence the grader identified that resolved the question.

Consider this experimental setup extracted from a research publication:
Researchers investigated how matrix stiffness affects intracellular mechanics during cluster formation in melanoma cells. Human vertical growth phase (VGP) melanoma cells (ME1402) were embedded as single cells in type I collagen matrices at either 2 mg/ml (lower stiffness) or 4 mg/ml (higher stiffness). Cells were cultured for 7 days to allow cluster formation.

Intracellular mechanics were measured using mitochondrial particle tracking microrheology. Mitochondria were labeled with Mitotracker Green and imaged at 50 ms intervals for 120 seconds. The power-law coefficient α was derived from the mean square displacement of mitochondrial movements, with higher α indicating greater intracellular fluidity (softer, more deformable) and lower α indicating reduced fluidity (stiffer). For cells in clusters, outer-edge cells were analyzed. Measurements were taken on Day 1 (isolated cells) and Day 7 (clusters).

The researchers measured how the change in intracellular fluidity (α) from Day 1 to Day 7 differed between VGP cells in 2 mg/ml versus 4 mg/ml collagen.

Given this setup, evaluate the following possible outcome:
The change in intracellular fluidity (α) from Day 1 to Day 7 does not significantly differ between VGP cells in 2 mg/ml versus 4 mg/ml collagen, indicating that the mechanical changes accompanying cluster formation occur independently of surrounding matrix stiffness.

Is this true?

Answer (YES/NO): NO